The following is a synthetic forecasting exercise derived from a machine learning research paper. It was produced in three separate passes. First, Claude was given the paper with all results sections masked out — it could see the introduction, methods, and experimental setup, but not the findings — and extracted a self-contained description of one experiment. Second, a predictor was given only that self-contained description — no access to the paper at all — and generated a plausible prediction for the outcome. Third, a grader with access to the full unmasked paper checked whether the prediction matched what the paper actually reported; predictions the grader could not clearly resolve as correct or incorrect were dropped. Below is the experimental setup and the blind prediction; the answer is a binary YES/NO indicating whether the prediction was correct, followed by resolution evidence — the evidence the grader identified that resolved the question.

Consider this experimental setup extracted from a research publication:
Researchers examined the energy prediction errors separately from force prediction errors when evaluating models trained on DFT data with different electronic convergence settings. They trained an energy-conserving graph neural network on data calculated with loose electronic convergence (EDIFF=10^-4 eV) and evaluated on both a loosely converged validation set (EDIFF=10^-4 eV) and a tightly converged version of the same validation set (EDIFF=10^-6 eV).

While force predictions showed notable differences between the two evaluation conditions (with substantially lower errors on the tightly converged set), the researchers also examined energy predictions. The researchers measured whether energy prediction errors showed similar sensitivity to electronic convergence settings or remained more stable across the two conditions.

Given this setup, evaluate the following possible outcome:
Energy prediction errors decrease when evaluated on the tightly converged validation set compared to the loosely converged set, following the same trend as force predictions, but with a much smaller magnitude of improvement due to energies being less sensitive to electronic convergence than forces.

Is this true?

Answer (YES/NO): NO